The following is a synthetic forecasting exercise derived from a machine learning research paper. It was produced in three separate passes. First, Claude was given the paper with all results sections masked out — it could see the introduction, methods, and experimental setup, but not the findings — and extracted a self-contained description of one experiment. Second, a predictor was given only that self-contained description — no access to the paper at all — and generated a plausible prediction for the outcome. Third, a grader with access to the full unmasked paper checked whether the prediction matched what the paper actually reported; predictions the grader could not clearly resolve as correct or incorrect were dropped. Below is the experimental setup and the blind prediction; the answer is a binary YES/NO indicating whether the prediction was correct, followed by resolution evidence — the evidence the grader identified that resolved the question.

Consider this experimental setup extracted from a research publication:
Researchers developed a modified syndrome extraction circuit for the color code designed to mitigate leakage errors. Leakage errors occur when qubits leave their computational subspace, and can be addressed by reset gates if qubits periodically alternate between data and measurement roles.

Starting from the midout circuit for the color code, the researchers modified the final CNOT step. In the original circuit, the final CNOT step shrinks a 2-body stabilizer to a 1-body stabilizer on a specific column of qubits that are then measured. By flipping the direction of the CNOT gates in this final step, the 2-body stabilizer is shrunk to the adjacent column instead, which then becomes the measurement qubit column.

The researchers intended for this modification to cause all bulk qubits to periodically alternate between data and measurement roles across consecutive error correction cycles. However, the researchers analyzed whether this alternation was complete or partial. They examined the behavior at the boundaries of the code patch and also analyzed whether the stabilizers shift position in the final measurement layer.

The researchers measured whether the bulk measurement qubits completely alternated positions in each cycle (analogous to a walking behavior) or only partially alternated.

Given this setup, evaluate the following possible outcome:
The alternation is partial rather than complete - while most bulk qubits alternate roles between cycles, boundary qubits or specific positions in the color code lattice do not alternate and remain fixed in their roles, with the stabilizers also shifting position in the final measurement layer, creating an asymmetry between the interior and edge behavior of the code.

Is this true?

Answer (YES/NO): NO